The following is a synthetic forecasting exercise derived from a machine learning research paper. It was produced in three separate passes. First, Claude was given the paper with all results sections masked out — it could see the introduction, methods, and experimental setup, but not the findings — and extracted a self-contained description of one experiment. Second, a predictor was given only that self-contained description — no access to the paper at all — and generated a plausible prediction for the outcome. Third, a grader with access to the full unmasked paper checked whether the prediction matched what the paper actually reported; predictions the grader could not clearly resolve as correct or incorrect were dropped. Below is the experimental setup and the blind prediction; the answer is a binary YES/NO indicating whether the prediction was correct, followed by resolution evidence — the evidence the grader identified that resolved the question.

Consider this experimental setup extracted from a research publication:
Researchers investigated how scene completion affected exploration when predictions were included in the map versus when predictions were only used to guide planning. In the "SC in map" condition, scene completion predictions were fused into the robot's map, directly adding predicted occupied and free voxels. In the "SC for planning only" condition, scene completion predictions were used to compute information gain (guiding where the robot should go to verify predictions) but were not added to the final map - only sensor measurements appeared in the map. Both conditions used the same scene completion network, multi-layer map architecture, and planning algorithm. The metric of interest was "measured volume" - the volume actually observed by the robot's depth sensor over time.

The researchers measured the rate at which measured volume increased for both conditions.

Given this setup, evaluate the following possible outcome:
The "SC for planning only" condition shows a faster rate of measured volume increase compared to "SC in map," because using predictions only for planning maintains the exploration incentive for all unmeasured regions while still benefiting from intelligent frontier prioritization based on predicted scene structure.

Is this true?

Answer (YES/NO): YES